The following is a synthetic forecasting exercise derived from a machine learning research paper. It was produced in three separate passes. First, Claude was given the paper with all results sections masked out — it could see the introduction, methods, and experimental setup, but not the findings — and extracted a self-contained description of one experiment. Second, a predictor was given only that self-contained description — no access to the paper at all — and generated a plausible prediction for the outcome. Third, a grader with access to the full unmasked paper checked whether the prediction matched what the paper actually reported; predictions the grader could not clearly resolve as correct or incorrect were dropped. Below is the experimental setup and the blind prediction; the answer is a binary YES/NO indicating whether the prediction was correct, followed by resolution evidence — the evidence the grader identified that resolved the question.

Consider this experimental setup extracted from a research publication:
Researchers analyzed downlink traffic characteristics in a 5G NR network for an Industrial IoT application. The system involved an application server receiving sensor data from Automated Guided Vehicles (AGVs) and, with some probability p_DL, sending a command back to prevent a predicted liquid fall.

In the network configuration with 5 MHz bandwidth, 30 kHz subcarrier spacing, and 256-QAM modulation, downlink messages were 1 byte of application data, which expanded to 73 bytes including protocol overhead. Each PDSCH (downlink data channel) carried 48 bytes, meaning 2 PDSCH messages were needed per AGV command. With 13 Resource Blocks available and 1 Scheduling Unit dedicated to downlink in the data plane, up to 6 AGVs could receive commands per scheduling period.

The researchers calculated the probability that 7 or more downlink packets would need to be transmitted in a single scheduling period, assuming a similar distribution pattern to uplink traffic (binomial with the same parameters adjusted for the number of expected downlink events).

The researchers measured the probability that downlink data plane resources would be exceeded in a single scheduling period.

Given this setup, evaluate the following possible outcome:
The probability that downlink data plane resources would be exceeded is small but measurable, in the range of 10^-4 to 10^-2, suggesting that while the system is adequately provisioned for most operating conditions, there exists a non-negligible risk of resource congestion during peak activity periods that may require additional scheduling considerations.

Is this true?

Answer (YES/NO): NO